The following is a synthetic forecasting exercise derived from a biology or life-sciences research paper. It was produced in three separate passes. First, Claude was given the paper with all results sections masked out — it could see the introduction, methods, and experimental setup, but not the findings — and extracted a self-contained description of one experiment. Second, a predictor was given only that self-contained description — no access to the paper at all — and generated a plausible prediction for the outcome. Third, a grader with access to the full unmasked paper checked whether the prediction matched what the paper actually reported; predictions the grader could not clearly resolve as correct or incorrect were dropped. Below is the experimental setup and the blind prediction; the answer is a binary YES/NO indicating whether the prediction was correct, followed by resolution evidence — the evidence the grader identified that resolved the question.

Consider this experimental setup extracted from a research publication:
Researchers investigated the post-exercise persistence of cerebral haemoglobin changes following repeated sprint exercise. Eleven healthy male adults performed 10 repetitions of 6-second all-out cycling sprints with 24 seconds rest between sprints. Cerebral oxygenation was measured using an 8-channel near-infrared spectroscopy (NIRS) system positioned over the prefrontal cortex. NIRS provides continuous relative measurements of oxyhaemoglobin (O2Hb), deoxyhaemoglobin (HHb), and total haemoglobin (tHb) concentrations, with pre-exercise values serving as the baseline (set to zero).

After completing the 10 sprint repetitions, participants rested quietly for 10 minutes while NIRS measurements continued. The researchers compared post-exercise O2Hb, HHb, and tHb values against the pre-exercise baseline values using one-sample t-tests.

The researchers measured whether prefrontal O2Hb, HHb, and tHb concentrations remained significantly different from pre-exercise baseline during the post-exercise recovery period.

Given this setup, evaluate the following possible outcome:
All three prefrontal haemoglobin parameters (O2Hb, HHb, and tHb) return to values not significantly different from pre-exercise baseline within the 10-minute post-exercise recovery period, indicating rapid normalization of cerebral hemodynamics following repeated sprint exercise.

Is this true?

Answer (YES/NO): NO